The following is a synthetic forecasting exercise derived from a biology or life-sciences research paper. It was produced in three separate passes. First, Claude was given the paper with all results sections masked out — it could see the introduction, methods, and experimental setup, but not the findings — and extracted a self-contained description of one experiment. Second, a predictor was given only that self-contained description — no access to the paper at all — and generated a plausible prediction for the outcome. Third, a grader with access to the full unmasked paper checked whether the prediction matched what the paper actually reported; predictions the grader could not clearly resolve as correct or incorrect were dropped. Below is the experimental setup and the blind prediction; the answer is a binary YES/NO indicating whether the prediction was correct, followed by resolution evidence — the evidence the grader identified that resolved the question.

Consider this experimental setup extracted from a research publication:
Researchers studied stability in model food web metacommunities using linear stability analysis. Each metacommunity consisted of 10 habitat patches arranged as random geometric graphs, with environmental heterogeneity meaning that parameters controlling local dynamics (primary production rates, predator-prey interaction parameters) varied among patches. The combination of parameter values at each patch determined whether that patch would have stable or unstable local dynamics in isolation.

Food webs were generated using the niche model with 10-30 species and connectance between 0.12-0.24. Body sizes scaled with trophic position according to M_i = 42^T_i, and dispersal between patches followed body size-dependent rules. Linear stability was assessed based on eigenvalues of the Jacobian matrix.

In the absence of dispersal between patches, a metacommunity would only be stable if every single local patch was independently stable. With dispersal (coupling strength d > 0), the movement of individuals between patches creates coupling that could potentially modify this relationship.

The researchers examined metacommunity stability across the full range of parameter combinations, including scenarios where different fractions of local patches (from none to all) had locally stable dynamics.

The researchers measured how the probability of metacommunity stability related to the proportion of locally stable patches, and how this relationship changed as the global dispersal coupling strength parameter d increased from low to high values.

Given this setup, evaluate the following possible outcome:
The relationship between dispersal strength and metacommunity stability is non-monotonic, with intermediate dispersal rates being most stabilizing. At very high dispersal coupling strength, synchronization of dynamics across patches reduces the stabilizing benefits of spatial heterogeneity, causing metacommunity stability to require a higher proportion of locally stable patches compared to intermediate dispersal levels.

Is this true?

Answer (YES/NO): NO